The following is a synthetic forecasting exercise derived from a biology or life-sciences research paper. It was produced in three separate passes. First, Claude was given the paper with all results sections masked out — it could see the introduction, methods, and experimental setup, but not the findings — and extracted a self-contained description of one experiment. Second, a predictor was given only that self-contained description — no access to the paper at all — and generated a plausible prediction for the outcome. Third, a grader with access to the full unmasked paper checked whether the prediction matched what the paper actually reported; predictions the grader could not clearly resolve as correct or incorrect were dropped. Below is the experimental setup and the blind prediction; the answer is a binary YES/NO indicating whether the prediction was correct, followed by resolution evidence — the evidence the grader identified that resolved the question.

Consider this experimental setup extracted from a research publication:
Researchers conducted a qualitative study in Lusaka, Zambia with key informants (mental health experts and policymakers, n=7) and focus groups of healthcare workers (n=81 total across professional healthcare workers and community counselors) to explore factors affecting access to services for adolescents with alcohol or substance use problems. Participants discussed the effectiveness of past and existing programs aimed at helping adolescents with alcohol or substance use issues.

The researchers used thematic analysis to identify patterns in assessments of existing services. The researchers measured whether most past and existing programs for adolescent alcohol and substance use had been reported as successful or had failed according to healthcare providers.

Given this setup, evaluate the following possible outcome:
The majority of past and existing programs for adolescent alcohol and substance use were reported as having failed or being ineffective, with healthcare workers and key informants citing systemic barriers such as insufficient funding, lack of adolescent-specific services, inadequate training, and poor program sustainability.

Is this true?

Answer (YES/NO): NO